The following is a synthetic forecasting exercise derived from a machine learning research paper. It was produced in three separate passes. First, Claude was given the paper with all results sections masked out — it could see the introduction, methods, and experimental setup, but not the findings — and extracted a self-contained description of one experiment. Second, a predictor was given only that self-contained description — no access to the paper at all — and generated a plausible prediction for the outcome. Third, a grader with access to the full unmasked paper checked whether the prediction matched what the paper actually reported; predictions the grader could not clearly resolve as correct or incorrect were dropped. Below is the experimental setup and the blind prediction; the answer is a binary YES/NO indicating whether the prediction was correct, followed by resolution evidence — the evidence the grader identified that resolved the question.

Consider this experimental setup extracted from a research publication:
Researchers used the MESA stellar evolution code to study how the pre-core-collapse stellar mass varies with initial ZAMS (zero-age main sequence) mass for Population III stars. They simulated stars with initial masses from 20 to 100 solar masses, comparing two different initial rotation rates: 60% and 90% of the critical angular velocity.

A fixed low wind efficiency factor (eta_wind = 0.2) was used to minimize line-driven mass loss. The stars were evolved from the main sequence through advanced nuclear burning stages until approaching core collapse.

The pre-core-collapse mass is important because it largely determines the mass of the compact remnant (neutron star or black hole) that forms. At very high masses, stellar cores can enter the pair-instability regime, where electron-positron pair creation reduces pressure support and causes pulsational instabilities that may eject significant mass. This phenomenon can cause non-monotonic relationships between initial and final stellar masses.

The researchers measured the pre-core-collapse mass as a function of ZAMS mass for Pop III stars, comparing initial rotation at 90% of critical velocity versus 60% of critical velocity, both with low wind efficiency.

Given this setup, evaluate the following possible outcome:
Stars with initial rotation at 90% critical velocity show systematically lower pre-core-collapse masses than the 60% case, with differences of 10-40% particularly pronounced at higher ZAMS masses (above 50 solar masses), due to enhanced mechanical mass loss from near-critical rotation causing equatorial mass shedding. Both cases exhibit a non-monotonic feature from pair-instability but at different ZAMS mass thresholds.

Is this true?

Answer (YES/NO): NO